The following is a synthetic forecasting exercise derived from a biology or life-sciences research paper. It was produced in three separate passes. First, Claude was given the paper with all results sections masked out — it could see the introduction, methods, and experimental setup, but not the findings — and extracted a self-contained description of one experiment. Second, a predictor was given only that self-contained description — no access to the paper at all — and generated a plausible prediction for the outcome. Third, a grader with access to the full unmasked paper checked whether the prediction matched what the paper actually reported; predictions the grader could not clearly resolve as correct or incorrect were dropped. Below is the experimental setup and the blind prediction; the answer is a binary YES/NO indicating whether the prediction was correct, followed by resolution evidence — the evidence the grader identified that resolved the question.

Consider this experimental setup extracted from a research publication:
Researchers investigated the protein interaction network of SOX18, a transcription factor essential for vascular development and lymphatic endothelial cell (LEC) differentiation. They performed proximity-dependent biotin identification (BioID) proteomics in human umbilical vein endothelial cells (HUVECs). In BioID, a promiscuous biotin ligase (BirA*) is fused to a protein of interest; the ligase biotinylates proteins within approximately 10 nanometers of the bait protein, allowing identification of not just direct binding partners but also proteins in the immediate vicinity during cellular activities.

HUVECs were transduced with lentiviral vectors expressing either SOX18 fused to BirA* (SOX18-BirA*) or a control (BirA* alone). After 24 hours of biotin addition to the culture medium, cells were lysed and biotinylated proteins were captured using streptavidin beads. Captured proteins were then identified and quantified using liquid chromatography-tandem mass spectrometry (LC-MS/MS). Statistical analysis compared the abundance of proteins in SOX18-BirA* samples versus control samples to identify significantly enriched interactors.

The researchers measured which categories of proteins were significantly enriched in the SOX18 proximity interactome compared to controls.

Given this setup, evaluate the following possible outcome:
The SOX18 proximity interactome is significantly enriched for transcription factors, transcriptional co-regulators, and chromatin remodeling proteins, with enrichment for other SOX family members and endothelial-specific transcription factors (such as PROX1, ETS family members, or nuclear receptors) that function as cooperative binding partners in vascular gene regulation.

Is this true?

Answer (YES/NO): NO